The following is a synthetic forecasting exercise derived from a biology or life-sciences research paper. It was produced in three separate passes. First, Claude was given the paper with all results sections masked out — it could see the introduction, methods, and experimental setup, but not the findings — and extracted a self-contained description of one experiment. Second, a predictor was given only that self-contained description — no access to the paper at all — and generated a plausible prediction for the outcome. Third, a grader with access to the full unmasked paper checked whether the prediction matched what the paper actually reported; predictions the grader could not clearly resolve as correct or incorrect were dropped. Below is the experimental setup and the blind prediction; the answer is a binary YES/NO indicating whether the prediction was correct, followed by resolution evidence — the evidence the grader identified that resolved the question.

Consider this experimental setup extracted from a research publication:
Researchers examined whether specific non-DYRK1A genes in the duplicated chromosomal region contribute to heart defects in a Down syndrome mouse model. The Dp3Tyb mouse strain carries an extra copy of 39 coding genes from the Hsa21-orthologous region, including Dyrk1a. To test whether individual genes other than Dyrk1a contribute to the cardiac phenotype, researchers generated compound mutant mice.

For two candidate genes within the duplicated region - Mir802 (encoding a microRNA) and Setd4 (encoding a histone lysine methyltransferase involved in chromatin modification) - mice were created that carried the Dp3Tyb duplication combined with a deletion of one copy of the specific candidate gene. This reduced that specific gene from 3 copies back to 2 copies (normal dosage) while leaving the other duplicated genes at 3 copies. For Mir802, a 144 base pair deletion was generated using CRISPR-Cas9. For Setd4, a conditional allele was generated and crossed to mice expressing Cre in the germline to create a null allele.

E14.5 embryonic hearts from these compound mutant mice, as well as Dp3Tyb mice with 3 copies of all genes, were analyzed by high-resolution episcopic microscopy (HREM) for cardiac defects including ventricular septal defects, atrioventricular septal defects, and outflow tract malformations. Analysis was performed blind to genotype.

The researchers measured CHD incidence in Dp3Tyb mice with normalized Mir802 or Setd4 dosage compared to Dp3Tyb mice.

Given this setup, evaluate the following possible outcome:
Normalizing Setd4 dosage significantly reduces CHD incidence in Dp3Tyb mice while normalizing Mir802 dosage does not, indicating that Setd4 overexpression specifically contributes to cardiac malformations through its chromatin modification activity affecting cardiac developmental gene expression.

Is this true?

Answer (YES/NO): NO